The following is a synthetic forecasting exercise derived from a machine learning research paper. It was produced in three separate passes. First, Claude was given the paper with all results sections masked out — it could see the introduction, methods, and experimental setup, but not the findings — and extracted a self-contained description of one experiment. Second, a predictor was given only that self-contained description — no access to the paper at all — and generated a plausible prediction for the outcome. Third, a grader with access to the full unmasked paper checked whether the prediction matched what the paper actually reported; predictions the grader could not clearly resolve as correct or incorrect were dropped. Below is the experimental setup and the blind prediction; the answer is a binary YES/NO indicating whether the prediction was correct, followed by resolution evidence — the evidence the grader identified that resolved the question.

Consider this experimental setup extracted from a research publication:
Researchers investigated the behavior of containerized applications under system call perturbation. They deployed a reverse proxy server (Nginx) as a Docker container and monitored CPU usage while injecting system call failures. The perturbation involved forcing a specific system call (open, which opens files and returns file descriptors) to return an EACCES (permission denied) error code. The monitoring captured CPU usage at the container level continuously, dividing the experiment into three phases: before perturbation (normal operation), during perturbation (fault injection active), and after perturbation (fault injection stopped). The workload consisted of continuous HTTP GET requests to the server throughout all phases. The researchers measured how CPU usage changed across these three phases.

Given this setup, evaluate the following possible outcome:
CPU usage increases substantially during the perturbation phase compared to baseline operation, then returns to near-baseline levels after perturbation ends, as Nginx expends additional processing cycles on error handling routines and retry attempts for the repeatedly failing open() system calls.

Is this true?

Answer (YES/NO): NO